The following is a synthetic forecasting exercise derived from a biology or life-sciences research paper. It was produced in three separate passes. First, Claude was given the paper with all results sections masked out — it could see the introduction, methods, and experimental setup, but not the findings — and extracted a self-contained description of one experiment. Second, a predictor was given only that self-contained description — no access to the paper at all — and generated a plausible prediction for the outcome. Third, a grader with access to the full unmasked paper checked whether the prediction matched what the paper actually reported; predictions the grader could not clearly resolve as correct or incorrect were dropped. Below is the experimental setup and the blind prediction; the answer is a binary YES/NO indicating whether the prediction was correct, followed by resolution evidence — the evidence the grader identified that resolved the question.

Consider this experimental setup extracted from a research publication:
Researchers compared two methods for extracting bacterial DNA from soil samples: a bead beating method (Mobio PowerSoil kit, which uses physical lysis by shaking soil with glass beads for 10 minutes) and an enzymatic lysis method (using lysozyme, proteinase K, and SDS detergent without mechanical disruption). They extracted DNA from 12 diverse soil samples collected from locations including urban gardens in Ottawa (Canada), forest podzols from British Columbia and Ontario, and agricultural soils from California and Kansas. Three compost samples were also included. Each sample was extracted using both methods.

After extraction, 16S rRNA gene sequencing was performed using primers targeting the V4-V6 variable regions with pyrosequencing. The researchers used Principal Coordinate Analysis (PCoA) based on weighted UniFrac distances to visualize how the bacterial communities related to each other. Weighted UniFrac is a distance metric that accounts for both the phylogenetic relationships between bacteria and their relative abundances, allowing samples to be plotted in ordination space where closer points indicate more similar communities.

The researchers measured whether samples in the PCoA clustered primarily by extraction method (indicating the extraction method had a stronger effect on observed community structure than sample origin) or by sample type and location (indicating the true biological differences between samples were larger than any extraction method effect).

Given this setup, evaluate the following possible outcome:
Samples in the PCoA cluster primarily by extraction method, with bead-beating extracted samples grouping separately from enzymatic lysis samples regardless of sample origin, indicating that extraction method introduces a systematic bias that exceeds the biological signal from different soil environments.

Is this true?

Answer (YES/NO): NO